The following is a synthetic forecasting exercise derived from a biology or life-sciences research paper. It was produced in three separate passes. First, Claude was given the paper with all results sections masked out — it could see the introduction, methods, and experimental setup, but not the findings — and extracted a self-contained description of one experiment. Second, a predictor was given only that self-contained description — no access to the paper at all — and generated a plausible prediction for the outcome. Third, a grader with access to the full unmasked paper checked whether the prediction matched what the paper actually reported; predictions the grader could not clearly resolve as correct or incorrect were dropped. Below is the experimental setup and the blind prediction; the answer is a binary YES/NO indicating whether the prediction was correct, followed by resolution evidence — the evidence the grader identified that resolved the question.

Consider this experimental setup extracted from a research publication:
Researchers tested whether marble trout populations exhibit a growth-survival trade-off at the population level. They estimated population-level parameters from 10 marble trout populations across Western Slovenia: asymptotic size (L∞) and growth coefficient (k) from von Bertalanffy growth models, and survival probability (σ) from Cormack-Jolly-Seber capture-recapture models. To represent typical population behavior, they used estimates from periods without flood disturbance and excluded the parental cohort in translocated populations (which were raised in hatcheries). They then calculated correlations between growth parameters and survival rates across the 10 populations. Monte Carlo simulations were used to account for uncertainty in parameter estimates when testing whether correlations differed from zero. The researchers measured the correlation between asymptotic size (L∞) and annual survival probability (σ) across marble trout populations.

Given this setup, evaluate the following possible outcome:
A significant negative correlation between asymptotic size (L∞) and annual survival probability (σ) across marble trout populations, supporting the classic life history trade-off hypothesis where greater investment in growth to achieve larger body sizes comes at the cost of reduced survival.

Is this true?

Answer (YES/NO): YES